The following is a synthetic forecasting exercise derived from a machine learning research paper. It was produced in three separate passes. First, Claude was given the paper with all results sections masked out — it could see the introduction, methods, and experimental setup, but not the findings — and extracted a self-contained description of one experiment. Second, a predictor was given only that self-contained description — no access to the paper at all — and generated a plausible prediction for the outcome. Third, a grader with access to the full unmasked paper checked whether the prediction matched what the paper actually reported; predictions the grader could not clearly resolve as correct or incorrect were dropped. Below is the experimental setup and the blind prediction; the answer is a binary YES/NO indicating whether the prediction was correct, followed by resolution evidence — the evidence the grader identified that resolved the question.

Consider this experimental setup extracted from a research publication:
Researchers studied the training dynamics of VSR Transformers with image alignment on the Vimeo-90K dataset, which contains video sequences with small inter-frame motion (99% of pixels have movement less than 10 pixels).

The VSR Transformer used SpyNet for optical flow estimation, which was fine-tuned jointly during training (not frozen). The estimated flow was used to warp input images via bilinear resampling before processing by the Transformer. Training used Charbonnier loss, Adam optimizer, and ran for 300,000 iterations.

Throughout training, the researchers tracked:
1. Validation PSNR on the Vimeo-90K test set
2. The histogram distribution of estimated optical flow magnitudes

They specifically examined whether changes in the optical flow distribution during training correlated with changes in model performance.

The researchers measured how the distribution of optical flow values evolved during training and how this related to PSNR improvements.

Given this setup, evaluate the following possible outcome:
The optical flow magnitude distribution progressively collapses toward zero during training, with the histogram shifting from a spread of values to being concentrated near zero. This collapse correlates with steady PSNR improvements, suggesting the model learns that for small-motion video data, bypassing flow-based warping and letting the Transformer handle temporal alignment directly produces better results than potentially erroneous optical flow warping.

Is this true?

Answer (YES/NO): YES